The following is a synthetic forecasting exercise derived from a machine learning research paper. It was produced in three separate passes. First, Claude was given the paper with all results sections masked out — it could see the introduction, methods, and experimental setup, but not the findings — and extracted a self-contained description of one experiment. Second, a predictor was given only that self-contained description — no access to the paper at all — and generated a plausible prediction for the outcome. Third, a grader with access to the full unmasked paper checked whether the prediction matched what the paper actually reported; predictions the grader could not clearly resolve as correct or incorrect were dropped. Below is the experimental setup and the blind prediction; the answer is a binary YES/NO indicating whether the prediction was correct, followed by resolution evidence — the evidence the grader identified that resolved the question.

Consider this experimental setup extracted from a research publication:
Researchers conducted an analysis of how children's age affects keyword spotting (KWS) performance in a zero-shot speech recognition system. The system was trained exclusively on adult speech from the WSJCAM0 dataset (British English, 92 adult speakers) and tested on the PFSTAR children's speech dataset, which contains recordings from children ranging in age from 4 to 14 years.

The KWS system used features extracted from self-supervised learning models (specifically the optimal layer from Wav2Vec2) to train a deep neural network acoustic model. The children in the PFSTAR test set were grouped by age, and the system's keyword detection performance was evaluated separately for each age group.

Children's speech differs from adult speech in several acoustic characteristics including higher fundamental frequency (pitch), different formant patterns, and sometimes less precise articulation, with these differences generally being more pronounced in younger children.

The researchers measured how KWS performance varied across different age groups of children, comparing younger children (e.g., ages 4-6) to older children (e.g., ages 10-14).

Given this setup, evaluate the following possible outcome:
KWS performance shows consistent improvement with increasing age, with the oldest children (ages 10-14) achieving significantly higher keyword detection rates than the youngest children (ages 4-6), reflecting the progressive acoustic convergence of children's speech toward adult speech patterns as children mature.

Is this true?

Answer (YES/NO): YES